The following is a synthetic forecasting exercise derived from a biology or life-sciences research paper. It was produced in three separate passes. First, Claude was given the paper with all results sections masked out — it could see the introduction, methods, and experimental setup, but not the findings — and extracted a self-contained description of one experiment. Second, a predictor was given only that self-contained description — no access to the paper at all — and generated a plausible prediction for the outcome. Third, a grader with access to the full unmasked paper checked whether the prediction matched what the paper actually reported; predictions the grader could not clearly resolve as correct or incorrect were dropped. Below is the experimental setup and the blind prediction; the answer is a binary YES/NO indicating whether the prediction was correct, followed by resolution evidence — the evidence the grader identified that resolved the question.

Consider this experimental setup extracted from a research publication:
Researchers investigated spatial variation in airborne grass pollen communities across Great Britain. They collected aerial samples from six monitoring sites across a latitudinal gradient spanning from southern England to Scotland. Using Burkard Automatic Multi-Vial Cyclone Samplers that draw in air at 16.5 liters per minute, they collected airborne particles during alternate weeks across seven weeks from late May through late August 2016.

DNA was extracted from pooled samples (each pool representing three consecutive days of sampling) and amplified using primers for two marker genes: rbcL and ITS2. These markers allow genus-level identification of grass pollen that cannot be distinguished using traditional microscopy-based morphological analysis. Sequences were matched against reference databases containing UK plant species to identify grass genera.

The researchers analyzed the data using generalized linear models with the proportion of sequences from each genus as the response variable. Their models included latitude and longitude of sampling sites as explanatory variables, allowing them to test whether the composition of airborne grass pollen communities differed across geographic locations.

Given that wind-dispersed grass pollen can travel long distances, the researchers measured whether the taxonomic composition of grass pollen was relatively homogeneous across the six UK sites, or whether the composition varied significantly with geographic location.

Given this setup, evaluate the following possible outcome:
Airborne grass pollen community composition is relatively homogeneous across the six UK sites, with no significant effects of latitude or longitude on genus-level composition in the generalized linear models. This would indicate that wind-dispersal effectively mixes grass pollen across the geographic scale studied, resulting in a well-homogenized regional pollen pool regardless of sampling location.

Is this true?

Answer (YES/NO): NO